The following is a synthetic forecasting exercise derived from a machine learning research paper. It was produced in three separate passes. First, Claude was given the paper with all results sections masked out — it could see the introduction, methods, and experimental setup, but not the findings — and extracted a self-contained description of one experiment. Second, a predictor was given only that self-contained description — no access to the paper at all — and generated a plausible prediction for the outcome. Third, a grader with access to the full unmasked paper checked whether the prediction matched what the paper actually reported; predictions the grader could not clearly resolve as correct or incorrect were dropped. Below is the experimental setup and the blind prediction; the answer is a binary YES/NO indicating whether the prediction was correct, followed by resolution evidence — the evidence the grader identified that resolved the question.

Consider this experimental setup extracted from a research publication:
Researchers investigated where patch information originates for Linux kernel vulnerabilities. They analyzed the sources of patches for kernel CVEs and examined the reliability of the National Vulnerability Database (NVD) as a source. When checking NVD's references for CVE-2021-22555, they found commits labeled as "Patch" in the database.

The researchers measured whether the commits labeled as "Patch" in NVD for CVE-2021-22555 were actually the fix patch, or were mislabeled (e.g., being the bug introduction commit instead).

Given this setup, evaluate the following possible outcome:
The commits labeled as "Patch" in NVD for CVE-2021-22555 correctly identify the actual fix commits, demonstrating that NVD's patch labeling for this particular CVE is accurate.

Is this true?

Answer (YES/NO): NO